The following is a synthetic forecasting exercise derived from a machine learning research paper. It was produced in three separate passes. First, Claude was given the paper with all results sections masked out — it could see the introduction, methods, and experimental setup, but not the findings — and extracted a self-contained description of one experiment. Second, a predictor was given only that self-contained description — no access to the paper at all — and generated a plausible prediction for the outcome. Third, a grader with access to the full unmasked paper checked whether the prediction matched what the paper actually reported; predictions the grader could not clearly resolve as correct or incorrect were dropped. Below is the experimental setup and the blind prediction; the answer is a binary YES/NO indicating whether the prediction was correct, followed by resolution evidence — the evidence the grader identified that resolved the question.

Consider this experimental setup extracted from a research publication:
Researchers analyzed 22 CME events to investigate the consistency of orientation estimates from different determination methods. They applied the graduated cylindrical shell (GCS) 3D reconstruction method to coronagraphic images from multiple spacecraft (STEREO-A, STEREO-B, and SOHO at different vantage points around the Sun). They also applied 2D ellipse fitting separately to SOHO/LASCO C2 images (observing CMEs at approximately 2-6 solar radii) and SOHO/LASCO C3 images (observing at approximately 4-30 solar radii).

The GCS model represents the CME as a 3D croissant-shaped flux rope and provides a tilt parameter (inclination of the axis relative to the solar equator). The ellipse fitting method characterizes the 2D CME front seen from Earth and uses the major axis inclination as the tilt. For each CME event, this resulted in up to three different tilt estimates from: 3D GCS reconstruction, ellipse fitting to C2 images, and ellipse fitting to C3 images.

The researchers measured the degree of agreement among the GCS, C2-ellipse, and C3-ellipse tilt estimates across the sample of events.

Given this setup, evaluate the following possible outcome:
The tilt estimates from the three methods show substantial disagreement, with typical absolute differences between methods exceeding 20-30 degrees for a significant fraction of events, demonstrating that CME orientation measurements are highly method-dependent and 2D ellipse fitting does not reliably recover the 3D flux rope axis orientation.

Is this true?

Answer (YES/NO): NO